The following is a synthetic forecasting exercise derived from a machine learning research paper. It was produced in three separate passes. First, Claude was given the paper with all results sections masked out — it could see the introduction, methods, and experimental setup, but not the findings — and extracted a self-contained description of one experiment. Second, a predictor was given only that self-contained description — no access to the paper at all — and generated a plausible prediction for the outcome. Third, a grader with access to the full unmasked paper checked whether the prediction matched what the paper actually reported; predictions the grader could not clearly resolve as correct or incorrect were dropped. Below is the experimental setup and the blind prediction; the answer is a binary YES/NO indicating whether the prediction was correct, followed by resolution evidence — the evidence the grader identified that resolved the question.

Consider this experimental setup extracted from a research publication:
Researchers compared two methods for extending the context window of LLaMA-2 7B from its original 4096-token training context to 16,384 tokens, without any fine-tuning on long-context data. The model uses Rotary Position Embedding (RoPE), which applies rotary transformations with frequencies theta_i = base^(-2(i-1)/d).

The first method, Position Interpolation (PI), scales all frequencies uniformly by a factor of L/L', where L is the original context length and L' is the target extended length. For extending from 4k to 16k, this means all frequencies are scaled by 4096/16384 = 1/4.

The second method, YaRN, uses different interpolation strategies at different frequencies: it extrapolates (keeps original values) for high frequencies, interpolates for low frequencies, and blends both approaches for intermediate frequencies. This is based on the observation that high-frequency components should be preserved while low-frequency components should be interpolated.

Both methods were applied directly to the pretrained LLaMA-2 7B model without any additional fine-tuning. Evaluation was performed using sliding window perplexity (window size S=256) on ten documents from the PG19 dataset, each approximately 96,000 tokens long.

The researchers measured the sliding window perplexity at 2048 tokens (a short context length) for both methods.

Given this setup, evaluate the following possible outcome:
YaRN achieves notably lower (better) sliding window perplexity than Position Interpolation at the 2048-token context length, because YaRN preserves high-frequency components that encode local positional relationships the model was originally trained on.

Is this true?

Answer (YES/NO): YES